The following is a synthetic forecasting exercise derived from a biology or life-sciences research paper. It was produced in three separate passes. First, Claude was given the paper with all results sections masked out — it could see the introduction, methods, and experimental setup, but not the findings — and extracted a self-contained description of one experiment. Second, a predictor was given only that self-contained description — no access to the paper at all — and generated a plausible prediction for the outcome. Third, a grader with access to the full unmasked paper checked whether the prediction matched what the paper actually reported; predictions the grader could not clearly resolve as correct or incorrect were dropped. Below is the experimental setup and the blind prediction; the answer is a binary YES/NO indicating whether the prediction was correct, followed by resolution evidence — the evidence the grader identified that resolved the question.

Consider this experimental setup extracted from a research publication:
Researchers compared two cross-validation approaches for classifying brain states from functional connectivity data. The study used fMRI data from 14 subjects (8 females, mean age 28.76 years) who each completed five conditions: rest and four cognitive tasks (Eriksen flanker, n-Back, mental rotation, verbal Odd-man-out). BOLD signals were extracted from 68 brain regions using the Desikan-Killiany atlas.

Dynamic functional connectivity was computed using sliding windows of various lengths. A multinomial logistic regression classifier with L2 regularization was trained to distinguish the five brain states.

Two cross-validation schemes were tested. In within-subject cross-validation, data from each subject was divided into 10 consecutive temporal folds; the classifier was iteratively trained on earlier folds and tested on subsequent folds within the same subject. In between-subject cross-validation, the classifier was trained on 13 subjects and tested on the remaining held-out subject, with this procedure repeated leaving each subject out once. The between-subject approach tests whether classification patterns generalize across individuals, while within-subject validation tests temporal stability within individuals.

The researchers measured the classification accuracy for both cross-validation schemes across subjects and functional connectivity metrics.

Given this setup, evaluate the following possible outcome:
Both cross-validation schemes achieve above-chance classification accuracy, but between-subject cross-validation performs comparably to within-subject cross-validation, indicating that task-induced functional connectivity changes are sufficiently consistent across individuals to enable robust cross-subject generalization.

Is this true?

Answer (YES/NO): NO